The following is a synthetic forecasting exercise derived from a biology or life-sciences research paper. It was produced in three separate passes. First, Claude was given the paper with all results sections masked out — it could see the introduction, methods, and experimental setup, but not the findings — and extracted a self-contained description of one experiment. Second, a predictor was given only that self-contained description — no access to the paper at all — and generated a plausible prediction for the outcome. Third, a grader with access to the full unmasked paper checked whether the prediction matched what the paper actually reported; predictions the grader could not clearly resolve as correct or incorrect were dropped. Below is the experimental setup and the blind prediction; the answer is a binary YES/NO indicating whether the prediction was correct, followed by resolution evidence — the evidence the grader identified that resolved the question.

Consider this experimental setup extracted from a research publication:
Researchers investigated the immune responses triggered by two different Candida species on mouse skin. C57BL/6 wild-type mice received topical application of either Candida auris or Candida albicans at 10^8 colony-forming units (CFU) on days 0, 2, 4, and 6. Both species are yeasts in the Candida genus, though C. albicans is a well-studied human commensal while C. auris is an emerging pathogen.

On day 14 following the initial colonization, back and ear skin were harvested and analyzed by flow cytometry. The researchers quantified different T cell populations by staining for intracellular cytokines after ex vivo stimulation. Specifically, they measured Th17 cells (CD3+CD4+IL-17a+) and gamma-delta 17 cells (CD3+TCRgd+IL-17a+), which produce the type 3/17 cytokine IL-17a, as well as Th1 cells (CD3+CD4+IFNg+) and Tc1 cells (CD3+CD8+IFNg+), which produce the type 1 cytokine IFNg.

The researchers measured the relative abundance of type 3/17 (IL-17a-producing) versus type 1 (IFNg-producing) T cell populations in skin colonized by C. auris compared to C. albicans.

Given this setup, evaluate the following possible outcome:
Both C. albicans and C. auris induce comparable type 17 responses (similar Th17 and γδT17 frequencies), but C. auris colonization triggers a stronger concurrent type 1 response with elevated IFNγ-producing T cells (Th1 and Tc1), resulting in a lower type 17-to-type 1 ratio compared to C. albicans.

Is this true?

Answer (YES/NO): NO